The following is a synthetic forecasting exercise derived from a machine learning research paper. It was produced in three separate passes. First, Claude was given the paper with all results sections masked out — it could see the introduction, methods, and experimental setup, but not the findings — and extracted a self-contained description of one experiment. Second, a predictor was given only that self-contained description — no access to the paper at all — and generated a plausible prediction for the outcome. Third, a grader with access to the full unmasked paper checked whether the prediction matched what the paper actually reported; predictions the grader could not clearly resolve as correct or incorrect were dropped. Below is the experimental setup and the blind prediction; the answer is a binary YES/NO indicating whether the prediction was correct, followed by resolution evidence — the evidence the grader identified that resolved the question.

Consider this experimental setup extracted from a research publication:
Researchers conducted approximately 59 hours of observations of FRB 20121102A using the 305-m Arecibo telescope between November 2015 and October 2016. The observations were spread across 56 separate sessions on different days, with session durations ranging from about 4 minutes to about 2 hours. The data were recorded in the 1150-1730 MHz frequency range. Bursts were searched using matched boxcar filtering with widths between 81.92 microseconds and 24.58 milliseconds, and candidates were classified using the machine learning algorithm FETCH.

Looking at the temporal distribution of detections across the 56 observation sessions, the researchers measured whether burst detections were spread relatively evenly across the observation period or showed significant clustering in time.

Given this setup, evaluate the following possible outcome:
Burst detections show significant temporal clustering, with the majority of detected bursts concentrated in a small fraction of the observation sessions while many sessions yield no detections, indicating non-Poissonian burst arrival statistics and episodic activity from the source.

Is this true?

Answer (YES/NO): YES